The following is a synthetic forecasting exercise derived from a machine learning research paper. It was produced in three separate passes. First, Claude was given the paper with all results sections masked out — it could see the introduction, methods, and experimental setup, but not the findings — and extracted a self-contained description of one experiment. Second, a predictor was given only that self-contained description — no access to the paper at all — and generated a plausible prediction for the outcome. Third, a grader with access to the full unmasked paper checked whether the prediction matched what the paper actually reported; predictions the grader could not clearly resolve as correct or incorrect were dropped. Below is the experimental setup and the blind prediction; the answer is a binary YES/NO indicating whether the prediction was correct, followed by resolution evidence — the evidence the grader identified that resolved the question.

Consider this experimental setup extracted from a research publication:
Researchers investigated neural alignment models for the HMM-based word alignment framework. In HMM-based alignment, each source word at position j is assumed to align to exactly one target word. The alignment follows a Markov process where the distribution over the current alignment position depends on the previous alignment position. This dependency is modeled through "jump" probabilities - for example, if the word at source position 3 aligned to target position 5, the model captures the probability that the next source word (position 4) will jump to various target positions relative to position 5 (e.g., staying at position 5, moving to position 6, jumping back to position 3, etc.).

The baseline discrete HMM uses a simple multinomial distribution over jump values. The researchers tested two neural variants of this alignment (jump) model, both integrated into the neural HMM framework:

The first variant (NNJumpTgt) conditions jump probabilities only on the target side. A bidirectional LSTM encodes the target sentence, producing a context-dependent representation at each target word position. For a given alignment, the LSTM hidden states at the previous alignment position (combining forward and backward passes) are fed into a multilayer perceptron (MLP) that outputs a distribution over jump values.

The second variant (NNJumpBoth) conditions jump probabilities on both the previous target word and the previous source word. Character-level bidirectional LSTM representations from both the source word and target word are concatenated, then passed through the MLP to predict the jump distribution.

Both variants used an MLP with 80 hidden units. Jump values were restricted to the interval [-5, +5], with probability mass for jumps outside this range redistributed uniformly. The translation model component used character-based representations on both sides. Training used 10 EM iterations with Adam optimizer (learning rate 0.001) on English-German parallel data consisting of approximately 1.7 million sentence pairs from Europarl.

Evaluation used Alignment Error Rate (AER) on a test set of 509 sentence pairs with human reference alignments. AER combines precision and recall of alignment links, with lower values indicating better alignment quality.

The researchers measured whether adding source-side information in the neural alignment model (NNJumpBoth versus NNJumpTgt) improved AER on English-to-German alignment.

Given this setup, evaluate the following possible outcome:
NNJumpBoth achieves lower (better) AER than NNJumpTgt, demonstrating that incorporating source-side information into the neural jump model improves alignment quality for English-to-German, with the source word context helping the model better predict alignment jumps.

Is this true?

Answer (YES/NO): YES